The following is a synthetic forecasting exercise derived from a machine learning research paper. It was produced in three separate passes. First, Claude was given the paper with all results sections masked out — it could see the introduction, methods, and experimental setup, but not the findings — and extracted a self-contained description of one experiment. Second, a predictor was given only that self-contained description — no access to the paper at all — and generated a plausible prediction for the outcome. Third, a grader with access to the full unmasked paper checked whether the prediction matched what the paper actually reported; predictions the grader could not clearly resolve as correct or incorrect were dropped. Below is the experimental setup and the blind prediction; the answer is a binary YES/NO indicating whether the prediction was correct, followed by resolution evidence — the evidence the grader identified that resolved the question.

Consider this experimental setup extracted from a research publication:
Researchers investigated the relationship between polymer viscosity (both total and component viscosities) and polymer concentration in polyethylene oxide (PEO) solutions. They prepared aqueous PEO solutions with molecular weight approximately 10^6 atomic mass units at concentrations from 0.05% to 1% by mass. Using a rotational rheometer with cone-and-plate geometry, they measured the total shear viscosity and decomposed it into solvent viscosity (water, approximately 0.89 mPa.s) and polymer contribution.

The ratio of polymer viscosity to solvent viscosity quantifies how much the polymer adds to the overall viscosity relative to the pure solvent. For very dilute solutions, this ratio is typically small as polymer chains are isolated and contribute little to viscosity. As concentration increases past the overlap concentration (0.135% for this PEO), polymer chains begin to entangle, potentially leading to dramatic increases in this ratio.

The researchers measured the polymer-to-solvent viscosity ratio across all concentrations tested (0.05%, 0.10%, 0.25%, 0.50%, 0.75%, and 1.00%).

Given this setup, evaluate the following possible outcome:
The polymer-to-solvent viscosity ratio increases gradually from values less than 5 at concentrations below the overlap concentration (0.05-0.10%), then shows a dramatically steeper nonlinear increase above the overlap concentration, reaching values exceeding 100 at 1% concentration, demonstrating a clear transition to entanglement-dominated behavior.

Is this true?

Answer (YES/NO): NO